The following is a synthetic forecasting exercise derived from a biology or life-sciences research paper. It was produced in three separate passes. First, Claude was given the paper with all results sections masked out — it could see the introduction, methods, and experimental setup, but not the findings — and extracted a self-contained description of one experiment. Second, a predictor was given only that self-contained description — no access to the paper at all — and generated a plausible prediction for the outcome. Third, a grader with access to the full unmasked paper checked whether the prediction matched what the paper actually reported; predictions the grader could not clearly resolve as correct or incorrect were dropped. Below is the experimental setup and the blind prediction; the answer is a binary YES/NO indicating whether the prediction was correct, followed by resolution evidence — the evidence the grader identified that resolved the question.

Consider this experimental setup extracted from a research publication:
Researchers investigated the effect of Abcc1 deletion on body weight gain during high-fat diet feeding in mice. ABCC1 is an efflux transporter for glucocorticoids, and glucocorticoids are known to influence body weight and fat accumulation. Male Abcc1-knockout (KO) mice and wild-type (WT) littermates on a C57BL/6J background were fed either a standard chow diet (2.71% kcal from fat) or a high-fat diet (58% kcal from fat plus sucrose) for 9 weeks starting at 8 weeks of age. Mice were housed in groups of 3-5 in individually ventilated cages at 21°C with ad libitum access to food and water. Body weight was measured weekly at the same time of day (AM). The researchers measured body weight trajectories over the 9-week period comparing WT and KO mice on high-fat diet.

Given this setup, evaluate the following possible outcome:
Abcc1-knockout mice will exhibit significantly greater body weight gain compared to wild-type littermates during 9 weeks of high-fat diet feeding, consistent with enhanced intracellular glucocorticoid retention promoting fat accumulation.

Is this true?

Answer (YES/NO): NO